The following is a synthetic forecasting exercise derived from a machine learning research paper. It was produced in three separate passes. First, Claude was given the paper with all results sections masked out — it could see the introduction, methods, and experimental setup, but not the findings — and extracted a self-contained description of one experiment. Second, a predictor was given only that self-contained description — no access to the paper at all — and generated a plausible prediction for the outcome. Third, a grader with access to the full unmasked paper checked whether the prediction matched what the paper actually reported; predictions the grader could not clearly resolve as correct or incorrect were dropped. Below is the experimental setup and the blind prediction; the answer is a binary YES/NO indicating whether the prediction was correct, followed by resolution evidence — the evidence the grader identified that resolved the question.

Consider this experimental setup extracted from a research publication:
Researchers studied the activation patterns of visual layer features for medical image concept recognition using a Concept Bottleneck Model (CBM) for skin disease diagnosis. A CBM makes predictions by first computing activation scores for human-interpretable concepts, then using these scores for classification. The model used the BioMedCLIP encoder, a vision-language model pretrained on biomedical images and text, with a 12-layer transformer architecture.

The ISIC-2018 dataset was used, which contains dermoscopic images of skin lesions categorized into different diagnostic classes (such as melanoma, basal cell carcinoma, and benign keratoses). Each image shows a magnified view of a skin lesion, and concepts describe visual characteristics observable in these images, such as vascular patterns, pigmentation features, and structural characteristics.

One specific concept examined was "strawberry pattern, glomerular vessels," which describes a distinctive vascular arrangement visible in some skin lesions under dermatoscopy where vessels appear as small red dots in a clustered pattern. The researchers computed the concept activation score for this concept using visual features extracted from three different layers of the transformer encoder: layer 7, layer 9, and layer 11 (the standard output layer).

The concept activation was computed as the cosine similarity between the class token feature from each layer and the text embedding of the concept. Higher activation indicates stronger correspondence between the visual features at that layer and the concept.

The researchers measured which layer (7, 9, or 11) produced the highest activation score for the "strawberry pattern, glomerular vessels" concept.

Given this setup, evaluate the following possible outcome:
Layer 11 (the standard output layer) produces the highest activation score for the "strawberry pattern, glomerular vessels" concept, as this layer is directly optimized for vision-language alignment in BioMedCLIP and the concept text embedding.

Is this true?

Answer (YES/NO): NO